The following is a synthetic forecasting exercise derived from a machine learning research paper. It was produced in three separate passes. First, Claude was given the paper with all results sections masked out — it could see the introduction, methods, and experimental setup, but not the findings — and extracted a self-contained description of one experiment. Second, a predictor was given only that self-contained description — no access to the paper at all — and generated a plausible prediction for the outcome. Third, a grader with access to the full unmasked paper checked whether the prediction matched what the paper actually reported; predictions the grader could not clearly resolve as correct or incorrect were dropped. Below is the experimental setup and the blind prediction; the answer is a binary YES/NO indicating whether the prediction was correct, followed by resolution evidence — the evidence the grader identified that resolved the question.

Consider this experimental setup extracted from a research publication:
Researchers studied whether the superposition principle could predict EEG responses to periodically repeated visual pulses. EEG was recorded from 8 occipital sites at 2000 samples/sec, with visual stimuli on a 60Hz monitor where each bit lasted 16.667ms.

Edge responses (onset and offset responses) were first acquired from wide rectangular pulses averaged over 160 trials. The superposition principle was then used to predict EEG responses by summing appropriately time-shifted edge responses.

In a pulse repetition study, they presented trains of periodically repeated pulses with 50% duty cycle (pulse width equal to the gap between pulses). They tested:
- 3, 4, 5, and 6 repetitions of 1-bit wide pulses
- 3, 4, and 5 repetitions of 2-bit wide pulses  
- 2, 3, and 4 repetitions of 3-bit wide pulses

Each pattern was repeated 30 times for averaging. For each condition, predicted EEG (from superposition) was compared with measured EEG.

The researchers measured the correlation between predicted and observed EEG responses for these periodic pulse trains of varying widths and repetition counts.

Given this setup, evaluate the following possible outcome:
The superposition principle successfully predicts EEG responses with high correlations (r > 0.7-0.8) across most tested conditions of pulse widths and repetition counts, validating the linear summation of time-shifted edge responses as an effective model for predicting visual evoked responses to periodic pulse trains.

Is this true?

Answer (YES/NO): NO